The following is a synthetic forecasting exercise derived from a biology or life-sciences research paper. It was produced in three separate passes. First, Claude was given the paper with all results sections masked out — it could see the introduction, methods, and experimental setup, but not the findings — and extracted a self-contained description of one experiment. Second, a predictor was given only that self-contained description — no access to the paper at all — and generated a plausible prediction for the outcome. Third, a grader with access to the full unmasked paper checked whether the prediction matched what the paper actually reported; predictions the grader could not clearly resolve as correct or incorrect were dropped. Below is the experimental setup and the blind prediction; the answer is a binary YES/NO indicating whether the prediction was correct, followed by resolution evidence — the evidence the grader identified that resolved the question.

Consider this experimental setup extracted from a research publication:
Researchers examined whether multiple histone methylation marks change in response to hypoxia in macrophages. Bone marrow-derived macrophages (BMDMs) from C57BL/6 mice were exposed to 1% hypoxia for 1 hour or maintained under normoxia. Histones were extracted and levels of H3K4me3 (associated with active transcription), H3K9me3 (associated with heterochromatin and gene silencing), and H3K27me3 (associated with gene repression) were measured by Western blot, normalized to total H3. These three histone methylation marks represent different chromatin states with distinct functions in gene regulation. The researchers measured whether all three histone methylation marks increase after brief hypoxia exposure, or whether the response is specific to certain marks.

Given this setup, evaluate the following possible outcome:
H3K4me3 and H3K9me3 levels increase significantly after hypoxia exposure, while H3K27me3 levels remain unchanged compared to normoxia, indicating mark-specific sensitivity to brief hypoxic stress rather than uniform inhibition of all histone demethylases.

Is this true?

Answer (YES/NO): NO